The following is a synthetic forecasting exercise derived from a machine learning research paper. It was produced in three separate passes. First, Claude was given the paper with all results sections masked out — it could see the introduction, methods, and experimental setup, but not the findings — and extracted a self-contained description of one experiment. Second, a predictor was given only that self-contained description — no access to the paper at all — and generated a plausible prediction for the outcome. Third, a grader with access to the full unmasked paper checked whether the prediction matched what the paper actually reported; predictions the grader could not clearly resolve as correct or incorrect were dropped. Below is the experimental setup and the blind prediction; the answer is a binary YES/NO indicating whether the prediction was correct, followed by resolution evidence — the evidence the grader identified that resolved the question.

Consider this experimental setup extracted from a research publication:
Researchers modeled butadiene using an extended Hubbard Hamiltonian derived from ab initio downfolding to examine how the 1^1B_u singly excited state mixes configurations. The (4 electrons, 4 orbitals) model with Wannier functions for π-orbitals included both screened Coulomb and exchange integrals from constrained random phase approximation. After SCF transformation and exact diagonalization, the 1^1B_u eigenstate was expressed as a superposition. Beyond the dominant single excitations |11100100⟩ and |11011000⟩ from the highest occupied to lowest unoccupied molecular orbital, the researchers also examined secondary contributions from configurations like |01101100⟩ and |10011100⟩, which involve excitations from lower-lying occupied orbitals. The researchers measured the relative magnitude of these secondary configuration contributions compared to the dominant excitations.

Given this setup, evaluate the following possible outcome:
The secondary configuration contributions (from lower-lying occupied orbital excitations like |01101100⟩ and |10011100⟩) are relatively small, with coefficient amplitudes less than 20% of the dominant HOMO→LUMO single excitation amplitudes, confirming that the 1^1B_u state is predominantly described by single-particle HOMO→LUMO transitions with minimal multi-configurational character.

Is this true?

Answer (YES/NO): YES